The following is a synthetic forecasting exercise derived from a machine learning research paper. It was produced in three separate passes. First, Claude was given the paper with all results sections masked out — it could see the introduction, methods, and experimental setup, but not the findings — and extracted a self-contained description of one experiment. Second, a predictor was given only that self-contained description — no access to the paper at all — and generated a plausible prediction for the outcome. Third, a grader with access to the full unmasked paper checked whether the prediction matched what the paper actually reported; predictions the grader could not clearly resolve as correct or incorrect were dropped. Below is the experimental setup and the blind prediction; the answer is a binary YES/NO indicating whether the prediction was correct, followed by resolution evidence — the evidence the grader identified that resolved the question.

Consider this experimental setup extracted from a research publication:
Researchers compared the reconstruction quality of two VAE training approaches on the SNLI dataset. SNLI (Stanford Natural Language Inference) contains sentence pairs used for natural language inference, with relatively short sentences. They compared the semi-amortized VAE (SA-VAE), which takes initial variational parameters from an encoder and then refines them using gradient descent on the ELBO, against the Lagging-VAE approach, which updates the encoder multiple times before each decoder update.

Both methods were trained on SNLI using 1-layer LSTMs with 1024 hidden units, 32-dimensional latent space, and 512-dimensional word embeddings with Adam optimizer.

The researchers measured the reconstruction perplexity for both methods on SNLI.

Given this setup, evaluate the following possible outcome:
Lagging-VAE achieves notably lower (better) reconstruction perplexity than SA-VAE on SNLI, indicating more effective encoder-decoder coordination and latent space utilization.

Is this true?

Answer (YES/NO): NO